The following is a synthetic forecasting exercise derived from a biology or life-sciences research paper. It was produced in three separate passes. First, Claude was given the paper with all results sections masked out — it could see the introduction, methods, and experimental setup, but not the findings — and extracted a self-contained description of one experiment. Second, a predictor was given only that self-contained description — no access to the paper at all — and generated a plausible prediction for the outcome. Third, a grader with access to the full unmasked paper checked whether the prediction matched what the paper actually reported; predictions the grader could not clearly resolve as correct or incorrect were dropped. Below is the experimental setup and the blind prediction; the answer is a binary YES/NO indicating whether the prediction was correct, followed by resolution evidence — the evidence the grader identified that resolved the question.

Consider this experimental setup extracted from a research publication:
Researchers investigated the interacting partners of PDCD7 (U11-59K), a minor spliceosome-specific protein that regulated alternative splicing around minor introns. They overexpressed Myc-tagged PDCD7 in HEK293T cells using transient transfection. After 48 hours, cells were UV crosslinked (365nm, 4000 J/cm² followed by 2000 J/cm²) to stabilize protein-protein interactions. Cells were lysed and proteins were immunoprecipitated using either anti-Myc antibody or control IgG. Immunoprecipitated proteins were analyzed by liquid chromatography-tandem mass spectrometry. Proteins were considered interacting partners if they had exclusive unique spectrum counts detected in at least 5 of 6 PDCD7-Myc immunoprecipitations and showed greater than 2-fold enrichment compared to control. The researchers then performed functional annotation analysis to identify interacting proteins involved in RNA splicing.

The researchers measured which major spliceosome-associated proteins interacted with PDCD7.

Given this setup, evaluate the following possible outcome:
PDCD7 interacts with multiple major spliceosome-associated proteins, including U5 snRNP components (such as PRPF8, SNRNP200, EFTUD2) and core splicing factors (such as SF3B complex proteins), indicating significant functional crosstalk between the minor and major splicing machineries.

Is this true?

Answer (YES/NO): YES